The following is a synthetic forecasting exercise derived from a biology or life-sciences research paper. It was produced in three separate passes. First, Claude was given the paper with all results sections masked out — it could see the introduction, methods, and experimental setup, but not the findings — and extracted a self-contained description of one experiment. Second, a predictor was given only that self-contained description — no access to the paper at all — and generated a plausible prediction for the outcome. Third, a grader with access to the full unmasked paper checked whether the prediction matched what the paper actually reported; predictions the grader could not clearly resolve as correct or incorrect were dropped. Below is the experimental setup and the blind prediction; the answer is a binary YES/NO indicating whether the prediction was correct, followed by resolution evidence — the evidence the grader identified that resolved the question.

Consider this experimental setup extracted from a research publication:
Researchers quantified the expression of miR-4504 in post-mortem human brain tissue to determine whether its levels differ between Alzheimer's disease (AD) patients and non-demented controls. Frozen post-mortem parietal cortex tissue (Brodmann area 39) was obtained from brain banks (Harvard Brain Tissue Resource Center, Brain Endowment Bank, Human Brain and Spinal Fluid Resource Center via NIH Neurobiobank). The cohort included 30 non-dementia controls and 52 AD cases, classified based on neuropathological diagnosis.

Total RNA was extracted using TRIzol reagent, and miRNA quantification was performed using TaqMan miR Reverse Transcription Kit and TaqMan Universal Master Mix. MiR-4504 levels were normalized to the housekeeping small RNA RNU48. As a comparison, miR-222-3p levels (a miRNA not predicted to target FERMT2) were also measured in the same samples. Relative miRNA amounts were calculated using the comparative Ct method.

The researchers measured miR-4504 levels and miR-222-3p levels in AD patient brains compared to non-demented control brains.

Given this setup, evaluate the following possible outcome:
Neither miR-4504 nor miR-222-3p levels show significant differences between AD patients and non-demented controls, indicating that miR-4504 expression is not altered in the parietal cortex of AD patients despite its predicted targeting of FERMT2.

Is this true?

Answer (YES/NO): NO